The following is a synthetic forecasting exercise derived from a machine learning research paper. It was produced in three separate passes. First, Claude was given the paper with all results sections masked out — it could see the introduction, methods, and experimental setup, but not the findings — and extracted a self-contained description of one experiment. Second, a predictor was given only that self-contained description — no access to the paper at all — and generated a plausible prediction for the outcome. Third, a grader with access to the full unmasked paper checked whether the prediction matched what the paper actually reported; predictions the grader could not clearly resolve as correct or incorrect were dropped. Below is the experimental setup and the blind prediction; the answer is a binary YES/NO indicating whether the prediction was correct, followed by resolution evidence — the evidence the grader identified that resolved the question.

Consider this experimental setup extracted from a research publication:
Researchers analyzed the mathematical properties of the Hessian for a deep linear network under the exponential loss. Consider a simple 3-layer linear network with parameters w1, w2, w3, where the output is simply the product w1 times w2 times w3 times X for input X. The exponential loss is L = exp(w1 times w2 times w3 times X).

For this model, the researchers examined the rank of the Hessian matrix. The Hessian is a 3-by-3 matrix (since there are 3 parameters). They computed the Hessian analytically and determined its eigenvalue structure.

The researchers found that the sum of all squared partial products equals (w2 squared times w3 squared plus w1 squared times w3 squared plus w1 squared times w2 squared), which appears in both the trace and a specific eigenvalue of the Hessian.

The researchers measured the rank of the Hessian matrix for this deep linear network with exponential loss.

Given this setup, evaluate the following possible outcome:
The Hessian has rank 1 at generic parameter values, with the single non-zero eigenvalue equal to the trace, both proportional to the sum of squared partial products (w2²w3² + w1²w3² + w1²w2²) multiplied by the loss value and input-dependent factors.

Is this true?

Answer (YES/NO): YES